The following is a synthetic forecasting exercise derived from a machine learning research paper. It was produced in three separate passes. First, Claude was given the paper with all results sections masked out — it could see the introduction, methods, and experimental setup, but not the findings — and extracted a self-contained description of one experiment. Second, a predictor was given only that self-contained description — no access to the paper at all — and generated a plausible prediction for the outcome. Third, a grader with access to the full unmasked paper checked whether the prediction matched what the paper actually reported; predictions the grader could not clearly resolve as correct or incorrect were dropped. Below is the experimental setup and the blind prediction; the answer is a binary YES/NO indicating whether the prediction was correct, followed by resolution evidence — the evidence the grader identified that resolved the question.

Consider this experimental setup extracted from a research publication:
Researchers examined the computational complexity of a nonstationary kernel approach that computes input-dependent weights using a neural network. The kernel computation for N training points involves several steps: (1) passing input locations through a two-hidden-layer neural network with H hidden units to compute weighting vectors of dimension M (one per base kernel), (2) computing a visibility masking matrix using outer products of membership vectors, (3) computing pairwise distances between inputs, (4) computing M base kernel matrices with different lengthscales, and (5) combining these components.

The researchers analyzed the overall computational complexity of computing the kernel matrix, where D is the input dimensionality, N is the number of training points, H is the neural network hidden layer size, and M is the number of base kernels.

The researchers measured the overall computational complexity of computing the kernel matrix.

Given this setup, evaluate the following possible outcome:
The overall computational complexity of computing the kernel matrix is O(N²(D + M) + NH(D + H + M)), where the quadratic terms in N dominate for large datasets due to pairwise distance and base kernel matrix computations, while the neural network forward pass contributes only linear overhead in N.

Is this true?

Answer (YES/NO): NO